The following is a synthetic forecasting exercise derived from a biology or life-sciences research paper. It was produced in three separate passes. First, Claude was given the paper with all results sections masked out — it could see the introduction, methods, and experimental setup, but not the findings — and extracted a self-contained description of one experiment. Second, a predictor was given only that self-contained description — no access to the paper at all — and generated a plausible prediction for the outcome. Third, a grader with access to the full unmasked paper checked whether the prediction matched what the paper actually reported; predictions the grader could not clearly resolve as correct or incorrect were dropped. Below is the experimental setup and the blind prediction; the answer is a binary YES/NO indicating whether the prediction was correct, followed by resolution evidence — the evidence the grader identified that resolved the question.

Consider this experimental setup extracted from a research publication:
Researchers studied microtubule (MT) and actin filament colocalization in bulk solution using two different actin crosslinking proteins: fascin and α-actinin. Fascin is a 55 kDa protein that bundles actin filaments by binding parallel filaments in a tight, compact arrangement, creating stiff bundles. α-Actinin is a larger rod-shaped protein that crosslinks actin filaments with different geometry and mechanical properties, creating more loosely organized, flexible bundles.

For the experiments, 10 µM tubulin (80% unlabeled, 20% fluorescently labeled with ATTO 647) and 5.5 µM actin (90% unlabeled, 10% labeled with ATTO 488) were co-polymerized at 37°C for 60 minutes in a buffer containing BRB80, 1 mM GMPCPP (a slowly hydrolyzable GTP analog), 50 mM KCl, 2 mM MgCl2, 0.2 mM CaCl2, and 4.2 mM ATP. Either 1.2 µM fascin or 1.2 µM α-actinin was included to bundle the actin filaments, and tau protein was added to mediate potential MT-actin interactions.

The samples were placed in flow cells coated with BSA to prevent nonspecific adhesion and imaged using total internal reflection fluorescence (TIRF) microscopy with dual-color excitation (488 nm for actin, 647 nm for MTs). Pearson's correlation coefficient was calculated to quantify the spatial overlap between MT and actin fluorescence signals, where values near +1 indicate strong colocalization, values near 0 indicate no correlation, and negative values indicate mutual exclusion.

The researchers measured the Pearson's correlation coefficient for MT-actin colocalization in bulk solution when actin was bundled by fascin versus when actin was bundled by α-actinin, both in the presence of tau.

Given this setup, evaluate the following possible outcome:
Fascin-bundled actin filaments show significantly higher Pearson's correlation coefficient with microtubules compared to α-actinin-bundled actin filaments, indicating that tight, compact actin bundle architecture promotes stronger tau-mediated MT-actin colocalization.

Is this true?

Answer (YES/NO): YES